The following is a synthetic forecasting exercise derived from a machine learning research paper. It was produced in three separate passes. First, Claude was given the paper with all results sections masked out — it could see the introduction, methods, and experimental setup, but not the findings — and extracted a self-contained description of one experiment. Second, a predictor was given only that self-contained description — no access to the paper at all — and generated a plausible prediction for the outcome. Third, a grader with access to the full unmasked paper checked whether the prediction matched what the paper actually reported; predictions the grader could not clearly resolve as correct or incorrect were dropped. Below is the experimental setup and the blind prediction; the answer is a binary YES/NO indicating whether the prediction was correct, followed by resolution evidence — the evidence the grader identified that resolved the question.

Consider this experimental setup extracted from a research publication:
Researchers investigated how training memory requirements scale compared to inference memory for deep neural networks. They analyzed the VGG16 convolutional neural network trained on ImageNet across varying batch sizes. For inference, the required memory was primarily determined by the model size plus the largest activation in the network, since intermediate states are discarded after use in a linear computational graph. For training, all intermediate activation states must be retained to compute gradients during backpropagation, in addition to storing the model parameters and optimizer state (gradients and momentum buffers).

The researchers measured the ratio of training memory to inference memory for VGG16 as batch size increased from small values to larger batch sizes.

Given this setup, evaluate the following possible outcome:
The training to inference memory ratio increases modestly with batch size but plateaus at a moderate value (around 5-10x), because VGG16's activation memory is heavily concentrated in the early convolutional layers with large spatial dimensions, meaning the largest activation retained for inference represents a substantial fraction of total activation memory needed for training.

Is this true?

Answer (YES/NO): NO